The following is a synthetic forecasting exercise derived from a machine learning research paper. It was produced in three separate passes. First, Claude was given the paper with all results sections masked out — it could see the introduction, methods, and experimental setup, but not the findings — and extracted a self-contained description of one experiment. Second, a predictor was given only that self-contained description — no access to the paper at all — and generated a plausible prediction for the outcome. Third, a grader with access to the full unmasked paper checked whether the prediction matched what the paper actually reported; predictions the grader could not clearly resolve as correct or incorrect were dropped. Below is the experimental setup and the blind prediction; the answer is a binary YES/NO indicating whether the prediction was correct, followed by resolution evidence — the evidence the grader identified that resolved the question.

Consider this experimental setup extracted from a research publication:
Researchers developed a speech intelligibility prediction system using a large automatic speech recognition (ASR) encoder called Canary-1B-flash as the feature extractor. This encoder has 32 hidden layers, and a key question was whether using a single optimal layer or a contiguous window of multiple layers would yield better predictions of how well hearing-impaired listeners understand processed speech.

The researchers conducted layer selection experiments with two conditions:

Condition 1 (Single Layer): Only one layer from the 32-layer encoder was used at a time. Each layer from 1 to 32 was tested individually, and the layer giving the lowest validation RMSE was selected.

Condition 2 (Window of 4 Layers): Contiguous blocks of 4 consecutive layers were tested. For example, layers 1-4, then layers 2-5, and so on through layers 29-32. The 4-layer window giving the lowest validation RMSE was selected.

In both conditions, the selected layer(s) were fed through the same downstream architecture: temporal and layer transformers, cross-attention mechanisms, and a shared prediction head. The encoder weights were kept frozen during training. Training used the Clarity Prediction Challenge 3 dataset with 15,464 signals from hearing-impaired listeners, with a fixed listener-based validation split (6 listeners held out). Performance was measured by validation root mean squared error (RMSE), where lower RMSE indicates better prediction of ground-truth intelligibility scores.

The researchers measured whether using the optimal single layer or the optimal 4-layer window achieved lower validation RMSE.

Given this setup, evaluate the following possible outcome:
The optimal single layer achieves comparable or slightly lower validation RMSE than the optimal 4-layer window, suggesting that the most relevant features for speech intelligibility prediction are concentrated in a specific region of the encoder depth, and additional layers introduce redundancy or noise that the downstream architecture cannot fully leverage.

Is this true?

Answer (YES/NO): NO